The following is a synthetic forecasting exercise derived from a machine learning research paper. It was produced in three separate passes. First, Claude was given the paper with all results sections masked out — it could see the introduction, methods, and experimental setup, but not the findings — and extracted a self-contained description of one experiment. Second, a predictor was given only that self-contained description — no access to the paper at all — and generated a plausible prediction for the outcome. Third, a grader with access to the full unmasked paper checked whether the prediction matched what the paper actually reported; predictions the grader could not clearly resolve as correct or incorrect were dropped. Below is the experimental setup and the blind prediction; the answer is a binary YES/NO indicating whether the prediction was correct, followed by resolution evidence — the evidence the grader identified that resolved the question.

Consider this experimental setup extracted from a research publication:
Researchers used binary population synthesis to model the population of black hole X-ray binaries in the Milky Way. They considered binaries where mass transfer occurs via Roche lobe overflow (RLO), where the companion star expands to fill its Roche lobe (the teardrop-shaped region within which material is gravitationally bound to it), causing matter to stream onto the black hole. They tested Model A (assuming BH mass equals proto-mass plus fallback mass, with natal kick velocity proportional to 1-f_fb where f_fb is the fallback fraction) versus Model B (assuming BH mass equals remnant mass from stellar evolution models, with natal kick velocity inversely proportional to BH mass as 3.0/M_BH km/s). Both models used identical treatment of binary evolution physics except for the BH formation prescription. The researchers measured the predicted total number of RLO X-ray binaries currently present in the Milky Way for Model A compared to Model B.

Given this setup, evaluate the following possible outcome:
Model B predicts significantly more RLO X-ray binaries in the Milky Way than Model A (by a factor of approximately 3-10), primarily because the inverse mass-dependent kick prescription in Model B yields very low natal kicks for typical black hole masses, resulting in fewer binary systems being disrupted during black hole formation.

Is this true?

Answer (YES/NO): NO